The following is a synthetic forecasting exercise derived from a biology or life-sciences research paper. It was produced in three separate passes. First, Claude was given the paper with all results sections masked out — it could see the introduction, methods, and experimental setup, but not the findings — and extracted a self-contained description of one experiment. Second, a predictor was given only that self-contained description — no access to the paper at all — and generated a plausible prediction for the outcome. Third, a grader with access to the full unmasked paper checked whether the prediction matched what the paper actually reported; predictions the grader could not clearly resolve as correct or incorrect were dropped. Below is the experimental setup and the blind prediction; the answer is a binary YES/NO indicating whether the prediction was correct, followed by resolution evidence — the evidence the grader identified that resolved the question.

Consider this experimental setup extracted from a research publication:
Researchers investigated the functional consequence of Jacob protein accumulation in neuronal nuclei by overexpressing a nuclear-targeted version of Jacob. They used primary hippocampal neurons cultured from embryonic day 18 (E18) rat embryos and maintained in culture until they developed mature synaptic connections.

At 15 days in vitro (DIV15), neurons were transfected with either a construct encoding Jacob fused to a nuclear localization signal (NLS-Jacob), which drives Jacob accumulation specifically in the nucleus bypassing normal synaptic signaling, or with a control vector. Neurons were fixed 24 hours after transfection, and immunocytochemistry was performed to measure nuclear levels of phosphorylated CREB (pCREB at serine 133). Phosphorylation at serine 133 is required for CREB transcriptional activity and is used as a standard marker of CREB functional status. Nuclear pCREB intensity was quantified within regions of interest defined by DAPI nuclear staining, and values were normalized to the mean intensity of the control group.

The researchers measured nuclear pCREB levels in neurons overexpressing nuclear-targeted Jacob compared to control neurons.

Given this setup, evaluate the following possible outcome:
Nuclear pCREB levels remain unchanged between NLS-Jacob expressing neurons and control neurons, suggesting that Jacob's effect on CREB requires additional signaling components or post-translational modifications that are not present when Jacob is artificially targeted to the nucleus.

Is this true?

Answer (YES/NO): NO